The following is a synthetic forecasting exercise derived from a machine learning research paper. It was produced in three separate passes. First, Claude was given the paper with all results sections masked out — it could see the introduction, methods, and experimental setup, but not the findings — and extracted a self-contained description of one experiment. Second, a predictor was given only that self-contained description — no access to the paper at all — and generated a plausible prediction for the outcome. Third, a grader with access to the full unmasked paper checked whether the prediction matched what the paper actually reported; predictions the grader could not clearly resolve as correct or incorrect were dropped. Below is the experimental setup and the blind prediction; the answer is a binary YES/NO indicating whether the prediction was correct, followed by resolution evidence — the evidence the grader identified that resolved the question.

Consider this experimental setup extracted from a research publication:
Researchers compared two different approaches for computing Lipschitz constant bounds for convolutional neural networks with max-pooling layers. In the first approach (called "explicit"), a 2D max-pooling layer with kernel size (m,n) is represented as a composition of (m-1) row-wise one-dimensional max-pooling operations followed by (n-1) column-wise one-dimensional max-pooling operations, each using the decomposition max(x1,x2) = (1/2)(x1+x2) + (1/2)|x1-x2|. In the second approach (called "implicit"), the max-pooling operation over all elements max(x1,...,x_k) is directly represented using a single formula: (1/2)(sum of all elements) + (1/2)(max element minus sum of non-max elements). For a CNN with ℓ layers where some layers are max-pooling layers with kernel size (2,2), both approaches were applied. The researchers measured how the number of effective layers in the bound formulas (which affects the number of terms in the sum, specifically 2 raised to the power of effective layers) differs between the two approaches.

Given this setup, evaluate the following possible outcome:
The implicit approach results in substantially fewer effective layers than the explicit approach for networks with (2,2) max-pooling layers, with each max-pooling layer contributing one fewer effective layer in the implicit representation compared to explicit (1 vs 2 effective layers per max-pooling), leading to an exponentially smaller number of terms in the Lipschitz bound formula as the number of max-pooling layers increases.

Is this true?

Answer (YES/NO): YES